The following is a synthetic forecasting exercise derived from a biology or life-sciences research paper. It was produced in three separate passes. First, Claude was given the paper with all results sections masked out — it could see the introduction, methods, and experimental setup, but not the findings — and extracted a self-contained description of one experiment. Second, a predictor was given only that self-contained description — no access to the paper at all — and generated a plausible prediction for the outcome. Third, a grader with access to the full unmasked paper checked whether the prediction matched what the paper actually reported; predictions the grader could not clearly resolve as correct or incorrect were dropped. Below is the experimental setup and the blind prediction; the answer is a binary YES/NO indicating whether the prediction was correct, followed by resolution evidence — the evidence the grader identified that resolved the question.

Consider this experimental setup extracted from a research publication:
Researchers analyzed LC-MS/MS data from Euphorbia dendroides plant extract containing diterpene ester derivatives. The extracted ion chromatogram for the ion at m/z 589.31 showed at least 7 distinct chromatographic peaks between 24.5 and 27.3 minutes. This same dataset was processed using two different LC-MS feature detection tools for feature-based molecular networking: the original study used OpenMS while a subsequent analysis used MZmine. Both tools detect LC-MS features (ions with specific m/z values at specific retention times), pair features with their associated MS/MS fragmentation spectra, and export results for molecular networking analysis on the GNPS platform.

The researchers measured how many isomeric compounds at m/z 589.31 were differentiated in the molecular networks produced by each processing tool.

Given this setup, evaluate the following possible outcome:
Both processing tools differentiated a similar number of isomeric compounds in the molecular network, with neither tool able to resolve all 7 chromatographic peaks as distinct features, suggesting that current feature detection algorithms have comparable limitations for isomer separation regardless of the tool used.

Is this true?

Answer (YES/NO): NO